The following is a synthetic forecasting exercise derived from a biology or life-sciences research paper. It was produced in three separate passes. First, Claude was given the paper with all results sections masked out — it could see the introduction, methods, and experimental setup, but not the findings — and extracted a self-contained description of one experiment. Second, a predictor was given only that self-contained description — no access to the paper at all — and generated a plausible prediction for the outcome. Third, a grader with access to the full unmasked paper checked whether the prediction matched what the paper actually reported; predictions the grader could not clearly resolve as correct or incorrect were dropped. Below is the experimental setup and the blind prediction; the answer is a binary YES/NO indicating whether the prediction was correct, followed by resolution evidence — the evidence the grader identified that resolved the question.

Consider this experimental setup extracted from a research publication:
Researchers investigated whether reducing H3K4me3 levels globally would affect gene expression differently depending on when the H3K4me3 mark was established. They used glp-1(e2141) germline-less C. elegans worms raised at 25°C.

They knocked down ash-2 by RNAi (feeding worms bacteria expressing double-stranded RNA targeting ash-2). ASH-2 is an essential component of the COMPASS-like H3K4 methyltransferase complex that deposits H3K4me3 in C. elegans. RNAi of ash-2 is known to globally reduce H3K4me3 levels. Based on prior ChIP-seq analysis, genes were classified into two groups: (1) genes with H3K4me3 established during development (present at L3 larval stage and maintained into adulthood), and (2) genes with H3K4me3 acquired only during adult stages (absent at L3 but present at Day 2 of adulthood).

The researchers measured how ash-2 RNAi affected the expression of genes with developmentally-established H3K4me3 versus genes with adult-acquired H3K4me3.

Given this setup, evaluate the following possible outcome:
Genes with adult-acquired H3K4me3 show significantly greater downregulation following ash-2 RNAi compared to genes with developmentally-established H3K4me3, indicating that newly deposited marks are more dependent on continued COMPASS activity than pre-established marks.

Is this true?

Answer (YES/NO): YES